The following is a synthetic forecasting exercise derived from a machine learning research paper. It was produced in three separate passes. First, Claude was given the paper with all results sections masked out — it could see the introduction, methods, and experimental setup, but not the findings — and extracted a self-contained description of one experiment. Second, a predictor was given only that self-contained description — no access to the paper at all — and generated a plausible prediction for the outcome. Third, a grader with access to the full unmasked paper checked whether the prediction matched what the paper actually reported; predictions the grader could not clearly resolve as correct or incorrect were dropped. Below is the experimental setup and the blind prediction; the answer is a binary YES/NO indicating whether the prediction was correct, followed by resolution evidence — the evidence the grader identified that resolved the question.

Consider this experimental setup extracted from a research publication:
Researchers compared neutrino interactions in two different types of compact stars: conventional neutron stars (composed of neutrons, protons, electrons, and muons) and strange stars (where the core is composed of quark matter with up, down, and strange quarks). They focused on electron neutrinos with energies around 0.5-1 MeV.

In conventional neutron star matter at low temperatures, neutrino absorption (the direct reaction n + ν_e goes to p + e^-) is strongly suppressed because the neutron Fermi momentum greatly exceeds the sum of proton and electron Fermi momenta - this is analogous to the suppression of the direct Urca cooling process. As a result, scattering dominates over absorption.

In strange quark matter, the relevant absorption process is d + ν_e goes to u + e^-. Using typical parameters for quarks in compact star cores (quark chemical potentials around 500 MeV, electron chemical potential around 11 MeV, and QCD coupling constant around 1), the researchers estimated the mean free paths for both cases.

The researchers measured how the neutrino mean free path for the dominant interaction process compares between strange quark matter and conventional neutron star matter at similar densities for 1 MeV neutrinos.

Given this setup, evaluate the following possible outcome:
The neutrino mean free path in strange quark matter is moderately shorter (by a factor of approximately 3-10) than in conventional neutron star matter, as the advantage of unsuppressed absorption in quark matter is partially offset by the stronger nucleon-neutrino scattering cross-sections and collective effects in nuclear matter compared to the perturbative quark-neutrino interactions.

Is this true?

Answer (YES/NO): NO